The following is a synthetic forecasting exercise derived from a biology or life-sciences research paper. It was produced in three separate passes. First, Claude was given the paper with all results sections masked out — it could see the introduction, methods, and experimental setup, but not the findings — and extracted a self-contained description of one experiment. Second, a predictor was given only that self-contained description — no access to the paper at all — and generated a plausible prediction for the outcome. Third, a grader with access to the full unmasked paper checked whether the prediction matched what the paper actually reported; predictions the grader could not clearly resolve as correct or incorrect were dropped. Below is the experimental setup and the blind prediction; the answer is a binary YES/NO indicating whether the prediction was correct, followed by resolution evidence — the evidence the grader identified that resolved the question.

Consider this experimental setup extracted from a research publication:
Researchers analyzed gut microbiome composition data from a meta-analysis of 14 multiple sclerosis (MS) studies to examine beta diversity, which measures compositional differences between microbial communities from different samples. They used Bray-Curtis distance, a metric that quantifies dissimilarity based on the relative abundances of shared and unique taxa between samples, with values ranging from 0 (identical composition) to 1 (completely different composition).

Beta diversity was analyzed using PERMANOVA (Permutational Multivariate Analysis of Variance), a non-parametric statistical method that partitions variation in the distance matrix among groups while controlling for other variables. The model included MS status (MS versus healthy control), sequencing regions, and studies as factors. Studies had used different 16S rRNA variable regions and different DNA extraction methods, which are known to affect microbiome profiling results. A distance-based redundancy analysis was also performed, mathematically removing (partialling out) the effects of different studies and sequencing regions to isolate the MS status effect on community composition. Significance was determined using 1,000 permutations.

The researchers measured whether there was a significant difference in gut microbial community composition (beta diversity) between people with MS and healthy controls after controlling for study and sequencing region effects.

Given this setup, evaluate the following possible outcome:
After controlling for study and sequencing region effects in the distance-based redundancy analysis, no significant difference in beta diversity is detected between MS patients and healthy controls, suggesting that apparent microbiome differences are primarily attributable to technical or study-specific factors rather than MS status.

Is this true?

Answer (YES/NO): NO